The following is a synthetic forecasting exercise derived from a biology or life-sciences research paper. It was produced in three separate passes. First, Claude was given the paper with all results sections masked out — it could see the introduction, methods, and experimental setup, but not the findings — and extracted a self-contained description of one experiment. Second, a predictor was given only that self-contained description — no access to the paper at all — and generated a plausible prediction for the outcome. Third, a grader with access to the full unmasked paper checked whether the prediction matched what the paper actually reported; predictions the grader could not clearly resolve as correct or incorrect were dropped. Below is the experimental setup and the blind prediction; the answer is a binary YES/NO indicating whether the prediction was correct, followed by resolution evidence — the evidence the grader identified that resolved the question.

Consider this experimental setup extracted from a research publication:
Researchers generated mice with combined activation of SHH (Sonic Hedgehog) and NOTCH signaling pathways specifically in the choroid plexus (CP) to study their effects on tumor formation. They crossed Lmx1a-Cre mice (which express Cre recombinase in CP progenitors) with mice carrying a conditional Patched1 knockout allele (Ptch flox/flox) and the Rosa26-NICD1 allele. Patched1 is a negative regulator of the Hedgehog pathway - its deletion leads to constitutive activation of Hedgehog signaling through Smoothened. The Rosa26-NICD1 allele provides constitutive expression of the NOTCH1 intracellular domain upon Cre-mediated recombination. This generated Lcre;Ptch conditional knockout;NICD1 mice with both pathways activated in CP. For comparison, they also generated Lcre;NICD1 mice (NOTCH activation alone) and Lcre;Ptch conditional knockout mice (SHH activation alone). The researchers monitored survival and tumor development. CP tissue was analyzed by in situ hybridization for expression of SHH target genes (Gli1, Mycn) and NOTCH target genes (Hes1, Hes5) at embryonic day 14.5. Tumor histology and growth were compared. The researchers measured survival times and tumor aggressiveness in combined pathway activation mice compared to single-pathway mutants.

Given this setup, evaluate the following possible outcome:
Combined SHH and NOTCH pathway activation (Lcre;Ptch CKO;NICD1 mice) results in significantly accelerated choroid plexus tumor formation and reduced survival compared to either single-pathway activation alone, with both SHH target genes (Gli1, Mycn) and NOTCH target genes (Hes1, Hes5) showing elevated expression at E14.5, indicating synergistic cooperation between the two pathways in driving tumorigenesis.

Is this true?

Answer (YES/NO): YES